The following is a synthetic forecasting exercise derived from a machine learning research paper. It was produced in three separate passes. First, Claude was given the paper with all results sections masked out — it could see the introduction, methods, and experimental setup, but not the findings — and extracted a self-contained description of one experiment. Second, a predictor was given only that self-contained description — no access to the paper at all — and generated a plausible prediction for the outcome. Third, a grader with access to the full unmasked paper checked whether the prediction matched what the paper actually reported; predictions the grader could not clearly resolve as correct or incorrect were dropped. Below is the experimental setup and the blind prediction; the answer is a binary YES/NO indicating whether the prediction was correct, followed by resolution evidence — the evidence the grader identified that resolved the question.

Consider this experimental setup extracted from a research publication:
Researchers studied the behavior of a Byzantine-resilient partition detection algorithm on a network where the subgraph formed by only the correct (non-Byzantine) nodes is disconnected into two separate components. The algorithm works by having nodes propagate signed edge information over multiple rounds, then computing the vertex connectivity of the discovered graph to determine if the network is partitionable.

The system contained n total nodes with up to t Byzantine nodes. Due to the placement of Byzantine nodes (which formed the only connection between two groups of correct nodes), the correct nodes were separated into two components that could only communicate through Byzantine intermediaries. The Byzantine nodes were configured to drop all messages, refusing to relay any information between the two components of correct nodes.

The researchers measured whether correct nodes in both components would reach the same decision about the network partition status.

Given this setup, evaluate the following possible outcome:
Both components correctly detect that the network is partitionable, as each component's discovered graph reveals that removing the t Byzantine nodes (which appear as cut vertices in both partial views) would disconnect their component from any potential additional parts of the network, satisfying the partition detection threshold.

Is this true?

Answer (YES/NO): YES